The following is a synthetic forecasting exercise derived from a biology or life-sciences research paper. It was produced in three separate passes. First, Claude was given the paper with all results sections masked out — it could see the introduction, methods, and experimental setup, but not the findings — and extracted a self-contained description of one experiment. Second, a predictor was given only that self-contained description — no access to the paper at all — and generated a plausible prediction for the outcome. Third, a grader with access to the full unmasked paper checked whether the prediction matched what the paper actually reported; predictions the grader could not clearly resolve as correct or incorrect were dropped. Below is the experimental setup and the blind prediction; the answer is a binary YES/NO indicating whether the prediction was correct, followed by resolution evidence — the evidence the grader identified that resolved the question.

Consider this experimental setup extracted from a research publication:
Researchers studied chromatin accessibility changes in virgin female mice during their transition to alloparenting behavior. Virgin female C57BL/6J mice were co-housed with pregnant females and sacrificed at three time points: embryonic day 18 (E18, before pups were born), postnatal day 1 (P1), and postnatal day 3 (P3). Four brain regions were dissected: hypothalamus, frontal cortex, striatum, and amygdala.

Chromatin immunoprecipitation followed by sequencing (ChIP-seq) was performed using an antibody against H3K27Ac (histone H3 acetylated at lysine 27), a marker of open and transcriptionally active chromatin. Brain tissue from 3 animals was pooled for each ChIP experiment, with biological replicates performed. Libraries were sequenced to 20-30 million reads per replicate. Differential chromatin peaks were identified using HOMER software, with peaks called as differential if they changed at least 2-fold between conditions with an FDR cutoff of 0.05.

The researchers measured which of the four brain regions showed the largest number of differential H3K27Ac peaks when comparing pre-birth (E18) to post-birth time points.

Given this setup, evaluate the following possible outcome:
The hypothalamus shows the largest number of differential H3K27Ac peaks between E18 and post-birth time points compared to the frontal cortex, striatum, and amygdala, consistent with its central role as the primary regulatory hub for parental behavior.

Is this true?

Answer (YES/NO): NO